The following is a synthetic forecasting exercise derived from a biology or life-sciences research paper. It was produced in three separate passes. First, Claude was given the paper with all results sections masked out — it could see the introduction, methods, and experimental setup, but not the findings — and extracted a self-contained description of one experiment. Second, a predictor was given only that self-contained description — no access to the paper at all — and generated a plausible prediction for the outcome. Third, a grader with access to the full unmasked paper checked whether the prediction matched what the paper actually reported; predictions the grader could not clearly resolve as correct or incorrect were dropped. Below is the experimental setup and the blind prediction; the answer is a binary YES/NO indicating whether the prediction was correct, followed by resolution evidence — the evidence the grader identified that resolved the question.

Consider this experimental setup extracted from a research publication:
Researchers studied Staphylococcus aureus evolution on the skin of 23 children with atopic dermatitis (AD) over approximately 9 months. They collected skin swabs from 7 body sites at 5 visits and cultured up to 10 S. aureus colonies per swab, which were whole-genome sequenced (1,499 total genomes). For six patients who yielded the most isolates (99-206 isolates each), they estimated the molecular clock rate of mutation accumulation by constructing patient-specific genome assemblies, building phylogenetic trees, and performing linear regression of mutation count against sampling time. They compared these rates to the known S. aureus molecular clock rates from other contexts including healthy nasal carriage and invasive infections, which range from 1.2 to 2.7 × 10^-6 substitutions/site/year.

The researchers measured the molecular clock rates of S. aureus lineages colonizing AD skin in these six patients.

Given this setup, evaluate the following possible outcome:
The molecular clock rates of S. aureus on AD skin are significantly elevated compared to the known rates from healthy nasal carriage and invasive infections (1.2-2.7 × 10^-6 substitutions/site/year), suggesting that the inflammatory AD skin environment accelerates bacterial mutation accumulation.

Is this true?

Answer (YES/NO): NO